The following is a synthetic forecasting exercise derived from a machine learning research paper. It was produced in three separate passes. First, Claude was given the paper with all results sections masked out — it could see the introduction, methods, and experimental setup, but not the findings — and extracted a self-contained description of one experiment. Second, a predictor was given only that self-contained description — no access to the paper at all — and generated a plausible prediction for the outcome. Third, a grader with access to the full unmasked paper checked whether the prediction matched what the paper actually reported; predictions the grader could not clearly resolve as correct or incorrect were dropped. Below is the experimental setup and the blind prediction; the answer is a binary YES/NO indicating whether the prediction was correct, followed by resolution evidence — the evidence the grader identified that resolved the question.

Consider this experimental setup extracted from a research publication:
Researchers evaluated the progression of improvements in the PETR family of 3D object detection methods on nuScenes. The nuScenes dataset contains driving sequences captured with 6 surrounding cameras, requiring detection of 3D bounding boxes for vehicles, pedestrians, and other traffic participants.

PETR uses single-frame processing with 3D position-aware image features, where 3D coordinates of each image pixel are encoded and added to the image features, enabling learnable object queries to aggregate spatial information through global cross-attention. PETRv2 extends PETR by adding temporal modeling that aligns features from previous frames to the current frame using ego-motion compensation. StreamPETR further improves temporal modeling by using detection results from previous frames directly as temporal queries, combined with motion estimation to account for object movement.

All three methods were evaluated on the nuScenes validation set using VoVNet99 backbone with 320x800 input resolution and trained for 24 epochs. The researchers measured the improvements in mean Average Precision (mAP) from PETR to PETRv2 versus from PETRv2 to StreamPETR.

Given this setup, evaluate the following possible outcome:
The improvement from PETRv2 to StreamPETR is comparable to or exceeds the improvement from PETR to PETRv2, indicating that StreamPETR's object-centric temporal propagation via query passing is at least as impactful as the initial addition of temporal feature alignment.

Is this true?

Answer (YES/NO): YES